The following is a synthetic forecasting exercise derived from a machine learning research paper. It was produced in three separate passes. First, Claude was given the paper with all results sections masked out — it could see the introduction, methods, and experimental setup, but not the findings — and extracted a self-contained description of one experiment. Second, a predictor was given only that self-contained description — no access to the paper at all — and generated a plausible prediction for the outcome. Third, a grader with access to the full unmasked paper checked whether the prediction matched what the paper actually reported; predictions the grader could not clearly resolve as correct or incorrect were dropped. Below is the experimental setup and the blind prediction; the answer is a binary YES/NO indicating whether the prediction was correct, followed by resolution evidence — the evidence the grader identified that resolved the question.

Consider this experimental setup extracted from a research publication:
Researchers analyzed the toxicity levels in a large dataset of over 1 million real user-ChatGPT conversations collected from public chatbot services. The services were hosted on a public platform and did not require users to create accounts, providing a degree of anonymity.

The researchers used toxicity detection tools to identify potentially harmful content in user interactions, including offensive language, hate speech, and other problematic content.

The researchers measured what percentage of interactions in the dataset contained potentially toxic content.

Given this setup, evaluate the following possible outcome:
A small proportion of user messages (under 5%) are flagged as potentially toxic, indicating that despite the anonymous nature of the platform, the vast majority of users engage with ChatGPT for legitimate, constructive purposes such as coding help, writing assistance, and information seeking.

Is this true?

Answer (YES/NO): NO